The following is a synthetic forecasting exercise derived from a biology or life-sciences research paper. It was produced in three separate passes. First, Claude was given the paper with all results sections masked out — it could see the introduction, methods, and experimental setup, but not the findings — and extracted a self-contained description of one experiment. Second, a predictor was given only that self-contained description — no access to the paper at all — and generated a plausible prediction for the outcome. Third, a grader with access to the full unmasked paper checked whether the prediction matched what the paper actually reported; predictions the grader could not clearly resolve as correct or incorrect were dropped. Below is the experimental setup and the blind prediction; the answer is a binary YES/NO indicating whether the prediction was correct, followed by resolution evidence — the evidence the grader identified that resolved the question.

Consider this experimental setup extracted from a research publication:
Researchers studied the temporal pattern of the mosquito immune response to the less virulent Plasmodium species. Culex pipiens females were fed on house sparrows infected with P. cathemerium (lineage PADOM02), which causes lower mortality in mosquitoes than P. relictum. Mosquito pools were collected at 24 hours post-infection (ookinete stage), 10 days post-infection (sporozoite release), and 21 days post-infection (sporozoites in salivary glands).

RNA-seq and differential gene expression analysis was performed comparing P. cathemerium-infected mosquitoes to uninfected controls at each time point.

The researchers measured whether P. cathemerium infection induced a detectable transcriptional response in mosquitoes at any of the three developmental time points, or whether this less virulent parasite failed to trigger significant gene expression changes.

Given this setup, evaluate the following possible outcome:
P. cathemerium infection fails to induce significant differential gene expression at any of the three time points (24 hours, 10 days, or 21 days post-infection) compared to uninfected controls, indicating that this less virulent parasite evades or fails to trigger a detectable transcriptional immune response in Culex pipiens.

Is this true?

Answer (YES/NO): NO